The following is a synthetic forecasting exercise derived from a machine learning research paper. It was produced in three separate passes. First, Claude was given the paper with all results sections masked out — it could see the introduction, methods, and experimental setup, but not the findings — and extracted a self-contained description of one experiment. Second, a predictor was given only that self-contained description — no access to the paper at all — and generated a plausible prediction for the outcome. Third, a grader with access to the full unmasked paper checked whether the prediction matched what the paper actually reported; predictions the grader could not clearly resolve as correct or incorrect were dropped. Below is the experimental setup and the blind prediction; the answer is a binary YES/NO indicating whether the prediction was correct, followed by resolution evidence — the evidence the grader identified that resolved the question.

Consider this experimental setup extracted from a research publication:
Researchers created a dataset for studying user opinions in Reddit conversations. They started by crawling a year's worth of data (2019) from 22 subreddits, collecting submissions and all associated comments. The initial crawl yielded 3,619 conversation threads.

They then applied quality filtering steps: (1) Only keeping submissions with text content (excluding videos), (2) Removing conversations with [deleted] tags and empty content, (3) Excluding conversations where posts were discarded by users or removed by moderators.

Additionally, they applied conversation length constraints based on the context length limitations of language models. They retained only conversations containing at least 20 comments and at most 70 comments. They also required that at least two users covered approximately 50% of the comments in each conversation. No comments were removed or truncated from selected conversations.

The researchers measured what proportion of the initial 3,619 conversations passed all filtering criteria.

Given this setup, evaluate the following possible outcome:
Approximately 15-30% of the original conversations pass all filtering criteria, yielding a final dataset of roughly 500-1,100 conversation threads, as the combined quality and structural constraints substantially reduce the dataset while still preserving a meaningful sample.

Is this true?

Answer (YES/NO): YES